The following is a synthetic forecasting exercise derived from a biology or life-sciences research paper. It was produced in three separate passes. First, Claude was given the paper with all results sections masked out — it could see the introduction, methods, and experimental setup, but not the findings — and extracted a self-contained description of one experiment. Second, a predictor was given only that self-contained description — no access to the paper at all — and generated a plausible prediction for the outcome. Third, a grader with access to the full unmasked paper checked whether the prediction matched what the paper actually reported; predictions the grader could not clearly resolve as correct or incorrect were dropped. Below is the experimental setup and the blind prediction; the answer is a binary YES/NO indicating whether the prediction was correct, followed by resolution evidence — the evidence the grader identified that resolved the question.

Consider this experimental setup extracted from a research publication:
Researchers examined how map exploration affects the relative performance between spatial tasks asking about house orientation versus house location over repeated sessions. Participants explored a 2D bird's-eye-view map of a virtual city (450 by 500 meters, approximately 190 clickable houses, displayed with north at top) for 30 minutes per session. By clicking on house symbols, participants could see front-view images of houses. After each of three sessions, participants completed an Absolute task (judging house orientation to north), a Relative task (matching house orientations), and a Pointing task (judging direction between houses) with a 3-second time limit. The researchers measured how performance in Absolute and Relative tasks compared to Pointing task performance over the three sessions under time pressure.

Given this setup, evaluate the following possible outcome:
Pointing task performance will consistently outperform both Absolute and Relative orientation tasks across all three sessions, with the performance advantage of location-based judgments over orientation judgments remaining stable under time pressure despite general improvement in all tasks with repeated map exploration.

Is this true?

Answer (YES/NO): NO